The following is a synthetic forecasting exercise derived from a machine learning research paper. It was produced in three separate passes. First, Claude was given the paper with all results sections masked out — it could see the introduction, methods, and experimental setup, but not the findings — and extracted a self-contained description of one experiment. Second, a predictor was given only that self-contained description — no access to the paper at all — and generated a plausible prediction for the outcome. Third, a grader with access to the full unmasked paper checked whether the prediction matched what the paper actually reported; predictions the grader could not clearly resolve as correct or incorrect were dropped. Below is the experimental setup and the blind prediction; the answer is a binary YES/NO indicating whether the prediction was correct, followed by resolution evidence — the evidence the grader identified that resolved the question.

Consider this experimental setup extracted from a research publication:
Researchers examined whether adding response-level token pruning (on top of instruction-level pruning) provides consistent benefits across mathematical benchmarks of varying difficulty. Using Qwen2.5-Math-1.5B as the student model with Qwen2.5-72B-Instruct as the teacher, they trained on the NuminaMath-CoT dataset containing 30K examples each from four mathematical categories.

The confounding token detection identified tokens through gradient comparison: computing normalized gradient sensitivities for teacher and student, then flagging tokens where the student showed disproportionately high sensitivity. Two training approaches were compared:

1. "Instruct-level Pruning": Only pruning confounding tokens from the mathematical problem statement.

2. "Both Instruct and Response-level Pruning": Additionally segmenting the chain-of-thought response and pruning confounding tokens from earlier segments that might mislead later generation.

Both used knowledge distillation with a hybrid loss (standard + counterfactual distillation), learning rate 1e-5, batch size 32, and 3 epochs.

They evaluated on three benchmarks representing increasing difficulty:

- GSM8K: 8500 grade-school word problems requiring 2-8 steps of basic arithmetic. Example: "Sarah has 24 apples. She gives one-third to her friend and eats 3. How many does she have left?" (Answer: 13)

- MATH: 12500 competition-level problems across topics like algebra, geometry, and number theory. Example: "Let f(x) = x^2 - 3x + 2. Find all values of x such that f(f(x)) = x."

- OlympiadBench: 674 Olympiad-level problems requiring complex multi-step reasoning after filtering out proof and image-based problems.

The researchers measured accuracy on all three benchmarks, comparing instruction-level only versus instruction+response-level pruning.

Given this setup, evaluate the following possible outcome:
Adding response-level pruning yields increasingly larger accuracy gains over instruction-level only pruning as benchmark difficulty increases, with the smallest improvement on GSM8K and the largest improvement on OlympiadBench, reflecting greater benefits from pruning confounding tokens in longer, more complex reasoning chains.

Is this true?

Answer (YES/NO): NO